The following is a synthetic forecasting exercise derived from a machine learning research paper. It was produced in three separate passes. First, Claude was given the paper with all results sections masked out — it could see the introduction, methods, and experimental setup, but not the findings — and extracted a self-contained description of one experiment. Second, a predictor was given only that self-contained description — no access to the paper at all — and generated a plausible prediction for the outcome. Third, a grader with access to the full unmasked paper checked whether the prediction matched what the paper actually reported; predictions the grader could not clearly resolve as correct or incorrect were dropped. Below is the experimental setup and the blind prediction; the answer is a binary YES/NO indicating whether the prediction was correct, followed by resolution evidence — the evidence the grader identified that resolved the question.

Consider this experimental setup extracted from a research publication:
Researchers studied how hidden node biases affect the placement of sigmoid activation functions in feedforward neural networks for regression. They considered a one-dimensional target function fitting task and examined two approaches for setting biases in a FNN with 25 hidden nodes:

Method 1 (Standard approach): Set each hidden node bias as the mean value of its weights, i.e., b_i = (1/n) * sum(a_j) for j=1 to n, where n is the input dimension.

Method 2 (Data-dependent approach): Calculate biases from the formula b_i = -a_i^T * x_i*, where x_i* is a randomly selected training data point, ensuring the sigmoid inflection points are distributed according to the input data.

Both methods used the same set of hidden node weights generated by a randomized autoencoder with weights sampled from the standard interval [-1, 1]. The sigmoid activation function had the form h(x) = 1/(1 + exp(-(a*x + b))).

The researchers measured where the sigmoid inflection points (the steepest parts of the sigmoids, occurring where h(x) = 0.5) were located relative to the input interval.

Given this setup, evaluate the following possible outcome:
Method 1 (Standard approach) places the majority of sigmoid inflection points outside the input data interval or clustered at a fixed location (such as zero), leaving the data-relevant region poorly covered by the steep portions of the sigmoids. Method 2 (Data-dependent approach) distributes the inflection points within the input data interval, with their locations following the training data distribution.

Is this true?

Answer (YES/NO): YES